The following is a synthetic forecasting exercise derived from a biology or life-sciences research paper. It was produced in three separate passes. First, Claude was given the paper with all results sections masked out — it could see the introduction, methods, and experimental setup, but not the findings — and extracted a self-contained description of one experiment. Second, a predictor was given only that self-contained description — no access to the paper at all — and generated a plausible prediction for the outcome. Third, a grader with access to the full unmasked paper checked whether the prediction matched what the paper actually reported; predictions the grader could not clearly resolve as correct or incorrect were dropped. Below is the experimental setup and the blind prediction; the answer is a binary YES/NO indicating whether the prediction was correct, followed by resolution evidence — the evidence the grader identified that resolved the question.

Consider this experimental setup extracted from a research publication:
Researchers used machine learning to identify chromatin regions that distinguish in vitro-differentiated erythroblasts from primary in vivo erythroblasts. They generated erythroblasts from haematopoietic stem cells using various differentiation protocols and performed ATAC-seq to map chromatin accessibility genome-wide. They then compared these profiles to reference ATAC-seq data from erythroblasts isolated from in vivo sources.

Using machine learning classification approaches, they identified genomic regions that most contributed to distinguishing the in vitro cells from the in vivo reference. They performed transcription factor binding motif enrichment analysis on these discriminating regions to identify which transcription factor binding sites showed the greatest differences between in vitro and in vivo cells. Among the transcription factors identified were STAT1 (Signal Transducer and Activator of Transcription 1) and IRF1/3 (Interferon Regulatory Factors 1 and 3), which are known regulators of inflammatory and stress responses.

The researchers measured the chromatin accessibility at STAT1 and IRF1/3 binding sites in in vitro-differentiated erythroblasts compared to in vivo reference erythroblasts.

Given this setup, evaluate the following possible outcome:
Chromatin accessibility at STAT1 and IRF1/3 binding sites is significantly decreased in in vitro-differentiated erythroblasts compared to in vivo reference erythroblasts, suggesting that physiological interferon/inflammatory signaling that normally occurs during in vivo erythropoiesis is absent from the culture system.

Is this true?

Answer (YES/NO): NO